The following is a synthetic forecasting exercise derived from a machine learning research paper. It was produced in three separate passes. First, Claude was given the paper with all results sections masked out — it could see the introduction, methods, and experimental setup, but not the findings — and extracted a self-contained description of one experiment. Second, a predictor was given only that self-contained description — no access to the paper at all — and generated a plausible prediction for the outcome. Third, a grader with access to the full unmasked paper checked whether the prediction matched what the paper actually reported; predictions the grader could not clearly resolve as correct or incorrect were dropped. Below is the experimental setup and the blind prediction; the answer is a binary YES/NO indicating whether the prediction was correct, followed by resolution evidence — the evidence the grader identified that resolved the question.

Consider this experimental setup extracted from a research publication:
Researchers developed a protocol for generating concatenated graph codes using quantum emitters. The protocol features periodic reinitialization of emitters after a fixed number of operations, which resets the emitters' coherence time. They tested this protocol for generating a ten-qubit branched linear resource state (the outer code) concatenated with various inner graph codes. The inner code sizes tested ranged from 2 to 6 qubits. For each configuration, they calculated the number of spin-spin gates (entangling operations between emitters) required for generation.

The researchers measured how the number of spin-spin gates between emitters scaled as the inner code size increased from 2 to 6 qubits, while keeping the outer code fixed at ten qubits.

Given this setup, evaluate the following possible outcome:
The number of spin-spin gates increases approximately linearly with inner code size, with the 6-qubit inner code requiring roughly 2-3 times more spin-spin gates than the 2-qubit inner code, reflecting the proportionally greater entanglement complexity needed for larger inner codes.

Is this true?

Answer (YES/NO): NO